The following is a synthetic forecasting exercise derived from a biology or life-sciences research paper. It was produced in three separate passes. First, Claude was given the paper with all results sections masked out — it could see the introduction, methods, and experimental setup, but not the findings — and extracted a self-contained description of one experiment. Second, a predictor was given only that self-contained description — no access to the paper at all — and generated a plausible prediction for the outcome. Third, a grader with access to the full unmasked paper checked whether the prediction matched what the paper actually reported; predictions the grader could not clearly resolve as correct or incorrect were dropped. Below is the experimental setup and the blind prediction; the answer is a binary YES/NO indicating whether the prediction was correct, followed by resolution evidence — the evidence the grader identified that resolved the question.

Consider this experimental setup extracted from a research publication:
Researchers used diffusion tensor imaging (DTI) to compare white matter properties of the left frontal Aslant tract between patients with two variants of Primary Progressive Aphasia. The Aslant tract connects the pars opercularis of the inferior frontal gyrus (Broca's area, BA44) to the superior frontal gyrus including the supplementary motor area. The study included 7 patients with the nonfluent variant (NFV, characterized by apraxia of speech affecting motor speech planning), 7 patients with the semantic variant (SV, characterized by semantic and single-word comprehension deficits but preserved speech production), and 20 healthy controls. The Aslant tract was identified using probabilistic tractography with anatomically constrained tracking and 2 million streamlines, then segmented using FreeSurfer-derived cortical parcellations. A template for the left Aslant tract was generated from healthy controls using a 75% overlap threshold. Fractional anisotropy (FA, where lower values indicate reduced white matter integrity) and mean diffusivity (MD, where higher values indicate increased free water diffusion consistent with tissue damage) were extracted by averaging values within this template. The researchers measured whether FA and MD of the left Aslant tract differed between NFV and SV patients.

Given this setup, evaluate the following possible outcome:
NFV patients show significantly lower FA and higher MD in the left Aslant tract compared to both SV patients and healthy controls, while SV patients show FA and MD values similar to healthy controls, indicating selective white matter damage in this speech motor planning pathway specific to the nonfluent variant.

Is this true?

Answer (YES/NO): NO